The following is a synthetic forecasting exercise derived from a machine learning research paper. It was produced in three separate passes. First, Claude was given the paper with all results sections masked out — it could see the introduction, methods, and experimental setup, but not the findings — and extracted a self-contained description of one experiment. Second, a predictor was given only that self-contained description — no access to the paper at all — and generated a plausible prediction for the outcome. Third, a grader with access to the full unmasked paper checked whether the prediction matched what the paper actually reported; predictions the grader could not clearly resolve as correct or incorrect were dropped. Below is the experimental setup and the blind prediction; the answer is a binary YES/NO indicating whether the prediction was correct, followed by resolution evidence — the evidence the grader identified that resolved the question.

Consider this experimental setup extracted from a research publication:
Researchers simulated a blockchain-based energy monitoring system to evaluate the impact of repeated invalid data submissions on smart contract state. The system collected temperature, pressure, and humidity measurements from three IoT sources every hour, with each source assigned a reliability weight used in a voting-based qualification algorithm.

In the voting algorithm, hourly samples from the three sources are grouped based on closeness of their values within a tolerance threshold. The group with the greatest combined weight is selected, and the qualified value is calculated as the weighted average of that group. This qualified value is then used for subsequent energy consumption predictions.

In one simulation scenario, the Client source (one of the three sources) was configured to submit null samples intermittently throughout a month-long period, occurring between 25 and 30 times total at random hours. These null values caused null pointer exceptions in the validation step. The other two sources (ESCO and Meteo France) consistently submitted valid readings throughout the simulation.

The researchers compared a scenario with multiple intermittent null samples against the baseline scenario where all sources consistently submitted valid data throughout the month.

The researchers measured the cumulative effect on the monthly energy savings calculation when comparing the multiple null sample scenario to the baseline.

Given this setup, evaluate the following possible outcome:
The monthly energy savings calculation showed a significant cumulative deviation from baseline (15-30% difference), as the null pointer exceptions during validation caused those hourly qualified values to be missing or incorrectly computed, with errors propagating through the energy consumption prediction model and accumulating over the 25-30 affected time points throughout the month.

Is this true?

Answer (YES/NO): NO